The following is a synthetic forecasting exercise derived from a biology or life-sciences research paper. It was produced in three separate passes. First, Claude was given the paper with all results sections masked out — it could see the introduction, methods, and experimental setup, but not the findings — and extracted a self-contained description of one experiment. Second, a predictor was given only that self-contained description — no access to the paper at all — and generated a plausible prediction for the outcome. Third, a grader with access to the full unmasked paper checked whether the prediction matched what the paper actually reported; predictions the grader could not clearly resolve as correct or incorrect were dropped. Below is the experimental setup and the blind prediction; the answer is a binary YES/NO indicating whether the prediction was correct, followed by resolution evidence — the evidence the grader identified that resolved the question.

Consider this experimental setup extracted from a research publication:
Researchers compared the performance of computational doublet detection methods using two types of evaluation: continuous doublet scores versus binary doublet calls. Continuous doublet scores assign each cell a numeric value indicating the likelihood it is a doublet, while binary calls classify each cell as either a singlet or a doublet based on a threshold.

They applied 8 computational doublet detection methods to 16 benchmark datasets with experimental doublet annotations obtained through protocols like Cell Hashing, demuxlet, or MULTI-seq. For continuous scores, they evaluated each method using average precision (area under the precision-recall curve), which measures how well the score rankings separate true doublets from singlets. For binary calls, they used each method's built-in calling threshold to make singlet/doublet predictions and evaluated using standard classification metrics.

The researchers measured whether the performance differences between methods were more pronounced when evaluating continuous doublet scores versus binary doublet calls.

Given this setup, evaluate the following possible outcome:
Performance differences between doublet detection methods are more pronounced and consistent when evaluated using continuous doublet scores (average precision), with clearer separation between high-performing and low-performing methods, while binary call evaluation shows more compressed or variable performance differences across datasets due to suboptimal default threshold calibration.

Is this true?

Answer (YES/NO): YES